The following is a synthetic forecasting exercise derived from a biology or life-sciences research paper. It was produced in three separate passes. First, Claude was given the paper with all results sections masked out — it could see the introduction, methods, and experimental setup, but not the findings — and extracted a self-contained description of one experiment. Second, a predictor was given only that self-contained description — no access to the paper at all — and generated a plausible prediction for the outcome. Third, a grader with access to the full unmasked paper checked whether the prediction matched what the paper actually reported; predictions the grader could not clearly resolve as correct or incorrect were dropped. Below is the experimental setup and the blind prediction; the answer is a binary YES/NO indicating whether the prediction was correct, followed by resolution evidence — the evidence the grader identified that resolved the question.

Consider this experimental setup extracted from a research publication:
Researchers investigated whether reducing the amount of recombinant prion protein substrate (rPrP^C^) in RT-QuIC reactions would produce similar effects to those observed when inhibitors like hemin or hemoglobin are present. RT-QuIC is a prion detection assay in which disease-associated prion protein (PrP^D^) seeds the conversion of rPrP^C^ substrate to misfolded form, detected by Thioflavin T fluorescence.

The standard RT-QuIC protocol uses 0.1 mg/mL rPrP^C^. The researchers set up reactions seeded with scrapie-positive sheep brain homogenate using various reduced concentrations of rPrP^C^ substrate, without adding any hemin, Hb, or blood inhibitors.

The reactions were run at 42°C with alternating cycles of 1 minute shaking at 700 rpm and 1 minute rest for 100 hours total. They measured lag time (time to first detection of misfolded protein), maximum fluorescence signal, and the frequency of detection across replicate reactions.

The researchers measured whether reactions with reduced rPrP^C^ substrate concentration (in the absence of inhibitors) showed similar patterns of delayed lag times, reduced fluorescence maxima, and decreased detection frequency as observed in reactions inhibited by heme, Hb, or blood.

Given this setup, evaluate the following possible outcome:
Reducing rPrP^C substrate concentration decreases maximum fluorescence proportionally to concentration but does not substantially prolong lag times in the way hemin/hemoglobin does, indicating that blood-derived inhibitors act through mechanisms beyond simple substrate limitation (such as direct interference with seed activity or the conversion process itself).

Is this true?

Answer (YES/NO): NO